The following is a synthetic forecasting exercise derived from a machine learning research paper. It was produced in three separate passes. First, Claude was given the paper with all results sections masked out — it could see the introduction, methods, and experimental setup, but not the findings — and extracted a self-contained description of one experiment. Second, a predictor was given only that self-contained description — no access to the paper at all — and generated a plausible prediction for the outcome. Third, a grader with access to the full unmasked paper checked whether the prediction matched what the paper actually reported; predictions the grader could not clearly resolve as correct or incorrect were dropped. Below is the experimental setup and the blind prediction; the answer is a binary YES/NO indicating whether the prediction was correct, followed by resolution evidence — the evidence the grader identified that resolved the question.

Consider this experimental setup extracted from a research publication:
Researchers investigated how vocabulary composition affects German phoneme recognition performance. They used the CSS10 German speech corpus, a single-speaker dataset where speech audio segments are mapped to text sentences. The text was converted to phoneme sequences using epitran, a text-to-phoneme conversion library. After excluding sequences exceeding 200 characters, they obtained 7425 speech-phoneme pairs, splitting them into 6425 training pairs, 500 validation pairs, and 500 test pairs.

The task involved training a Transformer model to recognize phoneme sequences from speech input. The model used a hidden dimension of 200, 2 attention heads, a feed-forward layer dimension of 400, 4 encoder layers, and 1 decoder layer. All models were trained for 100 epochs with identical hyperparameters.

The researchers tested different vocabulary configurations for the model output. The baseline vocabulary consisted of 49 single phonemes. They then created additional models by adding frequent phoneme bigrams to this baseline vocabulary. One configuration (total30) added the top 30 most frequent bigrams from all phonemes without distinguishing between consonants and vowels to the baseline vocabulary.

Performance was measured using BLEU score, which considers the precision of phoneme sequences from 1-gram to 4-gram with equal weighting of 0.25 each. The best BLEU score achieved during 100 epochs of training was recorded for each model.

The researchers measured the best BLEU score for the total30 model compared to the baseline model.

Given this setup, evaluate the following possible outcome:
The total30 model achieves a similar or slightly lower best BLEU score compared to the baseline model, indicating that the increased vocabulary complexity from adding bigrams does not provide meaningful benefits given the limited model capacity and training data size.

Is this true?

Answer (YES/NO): NO